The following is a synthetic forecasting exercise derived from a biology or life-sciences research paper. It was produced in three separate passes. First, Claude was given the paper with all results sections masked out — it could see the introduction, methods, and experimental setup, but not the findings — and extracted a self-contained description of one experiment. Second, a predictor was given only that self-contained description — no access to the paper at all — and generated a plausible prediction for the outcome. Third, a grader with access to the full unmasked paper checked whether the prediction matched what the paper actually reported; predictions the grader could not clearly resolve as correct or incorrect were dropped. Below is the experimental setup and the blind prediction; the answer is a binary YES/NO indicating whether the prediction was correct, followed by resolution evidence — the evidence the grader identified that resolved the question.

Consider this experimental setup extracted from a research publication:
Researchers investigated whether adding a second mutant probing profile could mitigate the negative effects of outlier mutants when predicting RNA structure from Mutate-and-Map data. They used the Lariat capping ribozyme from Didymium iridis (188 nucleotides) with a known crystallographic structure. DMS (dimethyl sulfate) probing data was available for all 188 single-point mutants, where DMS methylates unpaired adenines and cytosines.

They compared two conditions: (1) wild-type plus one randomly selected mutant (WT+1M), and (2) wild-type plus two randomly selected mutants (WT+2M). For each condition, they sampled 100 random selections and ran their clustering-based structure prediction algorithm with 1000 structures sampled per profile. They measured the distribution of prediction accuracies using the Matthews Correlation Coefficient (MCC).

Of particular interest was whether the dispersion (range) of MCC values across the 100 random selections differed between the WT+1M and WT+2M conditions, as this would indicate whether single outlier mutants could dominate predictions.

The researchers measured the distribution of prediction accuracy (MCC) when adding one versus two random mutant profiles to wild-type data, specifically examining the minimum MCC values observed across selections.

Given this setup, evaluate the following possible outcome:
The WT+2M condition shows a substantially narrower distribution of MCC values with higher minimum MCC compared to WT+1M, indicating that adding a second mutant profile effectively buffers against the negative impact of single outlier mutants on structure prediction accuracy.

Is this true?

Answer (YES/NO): YES